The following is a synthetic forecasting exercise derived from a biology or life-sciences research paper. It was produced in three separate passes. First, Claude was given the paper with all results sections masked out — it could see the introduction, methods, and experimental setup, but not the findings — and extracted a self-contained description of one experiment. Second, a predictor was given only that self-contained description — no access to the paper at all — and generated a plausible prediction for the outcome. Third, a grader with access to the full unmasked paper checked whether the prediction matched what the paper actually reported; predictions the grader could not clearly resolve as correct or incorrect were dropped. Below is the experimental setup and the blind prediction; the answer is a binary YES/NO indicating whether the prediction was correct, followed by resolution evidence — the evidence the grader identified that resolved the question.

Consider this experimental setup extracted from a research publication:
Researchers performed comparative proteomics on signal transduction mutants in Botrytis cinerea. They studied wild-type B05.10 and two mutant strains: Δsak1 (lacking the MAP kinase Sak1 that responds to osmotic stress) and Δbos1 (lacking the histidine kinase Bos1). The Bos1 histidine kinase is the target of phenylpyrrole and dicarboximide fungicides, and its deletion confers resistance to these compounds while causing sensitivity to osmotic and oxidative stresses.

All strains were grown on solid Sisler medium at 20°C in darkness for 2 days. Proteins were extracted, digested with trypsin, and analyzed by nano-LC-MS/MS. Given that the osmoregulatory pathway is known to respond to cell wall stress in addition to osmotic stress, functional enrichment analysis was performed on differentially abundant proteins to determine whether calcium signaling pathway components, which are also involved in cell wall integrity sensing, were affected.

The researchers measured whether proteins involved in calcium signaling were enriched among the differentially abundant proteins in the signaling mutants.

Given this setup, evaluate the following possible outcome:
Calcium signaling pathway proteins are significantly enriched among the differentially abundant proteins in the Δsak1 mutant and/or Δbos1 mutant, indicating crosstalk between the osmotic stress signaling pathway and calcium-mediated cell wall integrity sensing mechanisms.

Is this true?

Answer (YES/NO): YES